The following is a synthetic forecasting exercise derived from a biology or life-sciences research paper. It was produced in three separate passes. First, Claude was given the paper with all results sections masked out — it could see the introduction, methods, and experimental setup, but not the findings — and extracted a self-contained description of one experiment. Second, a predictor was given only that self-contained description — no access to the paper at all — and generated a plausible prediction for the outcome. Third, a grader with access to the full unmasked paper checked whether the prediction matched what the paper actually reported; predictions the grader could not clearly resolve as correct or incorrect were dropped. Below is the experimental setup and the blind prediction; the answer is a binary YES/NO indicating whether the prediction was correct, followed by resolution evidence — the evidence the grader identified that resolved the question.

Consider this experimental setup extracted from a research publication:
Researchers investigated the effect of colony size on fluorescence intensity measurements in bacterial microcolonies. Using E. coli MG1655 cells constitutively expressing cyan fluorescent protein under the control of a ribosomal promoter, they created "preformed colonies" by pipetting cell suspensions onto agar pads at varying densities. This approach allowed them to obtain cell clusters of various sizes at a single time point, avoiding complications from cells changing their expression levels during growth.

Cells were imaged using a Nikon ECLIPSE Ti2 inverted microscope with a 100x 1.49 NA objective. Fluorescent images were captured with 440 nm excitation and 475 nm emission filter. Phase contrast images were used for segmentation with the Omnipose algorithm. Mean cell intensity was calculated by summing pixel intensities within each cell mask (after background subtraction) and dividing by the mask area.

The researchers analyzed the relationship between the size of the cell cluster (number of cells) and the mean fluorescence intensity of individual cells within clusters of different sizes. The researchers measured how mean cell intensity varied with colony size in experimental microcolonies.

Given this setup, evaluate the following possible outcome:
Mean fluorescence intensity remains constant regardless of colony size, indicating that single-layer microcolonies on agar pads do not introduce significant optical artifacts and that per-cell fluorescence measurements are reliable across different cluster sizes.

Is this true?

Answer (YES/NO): NO